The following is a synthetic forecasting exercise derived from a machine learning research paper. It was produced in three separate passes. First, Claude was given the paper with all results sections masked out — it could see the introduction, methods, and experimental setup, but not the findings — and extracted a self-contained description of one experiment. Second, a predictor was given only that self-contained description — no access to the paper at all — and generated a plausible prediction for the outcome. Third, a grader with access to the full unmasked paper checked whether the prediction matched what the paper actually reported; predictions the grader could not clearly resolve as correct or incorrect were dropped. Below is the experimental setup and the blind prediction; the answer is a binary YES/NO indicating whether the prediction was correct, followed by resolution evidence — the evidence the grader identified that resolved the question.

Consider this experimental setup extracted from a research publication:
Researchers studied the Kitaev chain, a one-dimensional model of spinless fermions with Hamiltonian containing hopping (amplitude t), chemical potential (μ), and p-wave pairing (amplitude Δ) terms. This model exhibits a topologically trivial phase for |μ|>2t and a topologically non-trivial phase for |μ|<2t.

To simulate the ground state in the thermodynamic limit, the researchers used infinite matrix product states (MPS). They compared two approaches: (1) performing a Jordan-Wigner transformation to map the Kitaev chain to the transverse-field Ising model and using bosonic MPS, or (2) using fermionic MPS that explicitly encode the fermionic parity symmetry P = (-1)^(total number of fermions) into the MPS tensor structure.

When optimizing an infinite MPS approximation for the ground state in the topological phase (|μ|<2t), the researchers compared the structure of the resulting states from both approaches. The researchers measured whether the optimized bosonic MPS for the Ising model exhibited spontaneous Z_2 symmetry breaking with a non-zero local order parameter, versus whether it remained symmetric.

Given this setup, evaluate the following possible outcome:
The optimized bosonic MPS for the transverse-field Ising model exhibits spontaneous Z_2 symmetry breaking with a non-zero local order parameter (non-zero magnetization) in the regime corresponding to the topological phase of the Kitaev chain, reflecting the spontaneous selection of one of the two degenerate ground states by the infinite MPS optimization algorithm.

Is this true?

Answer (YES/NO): YES